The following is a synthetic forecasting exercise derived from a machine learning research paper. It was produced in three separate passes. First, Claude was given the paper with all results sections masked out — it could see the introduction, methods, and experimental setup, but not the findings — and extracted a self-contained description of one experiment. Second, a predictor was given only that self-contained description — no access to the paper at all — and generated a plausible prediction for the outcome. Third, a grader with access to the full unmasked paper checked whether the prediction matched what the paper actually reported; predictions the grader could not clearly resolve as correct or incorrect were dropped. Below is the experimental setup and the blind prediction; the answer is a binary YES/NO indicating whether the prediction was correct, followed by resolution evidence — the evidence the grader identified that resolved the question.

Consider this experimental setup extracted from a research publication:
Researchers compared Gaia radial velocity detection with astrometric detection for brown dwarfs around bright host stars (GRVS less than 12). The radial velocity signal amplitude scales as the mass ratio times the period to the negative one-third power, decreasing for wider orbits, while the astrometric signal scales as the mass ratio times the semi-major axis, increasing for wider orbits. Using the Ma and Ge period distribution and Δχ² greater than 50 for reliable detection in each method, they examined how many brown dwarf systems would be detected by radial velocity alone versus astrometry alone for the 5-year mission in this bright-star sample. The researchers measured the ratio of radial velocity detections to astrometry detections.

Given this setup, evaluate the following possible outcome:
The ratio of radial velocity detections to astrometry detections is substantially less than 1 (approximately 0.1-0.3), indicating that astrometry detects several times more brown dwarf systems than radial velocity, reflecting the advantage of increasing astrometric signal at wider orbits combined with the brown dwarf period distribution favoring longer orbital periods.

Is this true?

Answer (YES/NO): YES